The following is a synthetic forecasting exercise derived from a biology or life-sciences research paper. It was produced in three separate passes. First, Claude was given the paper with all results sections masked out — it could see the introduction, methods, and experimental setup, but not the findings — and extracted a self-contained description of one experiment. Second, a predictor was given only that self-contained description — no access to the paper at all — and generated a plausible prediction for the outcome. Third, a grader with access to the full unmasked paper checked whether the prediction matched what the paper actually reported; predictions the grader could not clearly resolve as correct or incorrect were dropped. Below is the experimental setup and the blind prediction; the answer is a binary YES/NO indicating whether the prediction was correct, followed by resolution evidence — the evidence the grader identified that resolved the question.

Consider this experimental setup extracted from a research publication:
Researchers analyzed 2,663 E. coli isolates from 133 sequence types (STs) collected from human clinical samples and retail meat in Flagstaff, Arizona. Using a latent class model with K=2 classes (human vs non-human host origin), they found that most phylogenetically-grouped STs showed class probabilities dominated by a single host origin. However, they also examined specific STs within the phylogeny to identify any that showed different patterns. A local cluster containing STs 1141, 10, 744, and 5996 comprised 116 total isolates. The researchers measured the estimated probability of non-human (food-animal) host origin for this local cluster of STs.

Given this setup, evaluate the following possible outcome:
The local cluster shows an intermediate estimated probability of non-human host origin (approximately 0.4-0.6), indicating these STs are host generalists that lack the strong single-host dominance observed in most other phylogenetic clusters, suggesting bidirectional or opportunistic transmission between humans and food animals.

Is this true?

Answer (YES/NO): NO